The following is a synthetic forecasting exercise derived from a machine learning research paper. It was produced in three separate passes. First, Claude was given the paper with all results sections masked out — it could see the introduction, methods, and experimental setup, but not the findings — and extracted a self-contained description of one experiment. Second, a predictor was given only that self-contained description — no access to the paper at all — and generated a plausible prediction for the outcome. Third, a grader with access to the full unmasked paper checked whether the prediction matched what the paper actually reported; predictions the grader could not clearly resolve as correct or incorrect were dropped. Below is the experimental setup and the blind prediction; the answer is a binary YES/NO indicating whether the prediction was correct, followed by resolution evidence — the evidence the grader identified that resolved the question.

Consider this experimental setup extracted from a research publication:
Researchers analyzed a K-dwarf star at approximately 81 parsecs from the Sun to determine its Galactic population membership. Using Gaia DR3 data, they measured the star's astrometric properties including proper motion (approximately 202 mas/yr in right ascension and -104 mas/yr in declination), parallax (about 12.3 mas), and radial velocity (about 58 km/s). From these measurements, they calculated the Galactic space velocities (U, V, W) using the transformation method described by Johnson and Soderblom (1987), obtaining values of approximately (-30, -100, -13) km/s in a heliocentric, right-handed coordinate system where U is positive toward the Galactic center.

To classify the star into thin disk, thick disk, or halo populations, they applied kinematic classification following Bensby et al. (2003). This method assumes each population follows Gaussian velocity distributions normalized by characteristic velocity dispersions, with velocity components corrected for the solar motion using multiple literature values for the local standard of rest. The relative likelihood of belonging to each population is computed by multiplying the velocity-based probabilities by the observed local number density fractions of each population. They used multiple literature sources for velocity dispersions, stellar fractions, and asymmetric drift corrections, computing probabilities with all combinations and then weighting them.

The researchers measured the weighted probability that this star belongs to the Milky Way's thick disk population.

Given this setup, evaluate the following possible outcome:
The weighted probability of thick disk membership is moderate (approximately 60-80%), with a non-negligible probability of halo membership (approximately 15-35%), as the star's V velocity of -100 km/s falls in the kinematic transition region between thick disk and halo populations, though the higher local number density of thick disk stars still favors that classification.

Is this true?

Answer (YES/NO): NO